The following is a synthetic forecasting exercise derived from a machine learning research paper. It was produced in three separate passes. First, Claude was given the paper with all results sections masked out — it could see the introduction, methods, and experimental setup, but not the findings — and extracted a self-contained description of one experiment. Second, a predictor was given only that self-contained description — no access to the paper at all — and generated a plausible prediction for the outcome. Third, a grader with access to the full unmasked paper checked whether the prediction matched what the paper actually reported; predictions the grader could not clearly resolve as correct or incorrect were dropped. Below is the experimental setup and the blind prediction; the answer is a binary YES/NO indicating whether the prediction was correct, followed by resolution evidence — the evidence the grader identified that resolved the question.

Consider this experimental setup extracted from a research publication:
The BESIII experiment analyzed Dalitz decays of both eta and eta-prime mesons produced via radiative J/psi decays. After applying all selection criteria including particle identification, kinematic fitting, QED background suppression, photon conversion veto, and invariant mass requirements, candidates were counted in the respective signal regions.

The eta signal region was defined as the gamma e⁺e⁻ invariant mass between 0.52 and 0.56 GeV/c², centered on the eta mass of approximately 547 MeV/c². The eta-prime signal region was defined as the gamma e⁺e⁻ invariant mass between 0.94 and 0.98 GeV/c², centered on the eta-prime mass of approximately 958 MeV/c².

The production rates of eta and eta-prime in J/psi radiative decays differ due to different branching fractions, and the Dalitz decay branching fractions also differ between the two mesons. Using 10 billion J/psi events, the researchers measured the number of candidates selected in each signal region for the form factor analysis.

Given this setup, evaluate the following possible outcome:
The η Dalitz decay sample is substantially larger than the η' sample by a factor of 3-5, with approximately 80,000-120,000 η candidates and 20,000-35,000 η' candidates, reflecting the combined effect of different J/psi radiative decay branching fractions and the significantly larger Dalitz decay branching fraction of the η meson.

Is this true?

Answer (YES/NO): NO